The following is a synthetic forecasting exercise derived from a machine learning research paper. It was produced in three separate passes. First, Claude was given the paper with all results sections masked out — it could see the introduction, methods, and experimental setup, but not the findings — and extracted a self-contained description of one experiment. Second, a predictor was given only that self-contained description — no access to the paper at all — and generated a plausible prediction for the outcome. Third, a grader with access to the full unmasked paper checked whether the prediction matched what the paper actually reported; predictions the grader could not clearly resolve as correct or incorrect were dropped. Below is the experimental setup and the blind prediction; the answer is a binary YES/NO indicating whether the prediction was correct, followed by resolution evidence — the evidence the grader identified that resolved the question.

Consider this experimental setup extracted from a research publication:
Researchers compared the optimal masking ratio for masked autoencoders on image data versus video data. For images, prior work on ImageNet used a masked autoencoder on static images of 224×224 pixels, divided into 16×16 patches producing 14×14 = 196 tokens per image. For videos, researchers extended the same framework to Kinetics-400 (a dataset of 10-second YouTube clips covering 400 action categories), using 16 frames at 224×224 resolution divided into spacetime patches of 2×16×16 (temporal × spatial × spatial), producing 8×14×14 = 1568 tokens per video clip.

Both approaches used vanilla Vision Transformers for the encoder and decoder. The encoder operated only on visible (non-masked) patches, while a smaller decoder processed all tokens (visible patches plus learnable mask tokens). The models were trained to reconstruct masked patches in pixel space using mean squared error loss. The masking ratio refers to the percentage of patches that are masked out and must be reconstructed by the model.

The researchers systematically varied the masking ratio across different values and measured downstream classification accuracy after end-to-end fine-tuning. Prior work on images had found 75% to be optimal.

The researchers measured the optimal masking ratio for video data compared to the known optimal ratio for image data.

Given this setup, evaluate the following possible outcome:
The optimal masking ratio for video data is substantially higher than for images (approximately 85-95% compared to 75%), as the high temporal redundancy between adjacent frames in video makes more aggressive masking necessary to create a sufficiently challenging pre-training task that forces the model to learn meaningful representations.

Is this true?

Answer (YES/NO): YES